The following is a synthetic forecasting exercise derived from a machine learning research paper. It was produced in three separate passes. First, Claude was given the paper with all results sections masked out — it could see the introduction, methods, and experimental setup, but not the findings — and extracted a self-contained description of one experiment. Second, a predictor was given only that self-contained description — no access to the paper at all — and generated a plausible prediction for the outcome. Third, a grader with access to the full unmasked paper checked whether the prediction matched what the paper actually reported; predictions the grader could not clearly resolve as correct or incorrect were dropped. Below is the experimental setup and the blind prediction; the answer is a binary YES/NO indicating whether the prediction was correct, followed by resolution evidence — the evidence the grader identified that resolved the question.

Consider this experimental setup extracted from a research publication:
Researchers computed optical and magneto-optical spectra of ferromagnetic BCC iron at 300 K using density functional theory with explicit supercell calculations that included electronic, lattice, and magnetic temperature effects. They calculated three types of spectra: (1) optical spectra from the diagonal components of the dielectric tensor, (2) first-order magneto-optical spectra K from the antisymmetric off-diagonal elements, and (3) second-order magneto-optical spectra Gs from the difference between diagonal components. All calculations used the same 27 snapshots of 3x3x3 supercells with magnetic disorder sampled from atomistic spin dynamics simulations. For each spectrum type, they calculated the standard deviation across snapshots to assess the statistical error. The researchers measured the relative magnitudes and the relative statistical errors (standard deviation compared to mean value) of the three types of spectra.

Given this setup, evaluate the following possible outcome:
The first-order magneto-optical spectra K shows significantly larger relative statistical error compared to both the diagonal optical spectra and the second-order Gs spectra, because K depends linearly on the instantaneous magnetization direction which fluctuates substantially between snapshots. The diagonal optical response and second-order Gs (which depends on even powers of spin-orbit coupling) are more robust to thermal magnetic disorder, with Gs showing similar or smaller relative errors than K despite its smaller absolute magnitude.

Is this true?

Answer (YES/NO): NO